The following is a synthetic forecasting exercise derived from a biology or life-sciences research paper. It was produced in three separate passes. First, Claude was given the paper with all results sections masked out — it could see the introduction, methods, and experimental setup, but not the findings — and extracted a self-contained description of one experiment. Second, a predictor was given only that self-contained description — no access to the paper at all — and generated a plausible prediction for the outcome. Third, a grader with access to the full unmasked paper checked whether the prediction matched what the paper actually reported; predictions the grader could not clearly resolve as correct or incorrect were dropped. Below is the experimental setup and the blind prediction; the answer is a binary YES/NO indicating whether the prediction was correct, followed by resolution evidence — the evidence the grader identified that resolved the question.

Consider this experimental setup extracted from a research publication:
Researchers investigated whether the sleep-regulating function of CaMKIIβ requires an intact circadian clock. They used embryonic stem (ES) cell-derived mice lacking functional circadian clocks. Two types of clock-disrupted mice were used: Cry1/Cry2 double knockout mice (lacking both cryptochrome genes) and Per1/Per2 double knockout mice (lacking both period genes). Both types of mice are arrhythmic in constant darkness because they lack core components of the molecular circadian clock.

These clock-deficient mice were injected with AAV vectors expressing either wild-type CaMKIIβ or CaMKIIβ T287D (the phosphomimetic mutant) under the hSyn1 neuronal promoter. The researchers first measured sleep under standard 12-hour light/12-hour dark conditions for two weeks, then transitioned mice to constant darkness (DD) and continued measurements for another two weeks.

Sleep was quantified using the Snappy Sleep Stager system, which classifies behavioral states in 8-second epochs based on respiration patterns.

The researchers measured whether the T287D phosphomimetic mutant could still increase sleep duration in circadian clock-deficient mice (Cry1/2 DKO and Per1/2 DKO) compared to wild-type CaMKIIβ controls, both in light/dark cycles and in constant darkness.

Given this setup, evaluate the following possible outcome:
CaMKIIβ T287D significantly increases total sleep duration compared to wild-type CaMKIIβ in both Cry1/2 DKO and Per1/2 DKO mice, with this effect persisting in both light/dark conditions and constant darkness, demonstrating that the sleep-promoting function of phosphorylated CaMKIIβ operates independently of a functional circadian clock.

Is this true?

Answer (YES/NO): YES